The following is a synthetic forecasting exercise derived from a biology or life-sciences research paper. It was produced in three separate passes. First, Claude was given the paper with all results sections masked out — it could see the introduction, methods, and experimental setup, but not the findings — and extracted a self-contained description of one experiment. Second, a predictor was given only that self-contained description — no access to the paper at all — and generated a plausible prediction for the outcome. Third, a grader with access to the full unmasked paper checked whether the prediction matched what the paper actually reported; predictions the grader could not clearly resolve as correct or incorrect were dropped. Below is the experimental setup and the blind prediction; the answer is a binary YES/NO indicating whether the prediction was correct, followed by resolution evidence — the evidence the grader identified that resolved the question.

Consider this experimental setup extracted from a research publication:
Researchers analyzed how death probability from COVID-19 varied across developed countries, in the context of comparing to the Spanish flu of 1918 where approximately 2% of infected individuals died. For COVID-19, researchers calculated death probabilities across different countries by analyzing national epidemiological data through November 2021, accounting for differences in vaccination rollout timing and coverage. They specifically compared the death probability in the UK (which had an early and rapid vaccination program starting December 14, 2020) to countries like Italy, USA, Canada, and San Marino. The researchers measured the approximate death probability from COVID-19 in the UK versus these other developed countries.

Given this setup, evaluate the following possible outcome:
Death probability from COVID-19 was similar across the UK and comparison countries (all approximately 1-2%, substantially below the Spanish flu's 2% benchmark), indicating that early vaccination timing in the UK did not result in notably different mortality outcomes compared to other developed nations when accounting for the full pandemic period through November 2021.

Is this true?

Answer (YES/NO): NO